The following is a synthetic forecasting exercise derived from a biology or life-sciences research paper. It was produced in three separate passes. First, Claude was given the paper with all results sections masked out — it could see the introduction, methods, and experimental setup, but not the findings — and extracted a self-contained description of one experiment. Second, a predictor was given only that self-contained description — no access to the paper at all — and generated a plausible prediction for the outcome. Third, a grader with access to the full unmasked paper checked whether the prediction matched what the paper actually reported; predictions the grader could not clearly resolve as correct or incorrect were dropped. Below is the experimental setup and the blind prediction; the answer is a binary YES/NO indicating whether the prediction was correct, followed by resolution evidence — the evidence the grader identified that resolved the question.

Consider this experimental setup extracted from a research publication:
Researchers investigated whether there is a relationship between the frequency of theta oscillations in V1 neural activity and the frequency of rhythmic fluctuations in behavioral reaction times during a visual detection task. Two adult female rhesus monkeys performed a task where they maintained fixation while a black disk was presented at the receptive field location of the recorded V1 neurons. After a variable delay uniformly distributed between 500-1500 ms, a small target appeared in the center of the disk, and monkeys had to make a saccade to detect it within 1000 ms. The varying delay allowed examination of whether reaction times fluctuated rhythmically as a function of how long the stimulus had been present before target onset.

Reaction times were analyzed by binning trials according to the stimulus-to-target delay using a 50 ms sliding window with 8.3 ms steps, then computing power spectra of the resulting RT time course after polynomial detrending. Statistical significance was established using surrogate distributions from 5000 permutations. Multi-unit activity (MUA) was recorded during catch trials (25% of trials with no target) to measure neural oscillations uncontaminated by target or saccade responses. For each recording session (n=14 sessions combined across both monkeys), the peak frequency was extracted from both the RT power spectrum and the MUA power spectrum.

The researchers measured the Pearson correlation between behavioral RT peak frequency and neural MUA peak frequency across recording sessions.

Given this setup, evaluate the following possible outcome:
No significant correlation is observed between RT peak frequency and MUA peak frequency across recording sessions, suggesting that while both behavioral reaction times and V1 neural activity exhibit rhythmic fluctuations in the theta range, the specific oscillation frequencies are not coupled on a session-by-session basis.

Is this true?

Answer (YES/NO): NO